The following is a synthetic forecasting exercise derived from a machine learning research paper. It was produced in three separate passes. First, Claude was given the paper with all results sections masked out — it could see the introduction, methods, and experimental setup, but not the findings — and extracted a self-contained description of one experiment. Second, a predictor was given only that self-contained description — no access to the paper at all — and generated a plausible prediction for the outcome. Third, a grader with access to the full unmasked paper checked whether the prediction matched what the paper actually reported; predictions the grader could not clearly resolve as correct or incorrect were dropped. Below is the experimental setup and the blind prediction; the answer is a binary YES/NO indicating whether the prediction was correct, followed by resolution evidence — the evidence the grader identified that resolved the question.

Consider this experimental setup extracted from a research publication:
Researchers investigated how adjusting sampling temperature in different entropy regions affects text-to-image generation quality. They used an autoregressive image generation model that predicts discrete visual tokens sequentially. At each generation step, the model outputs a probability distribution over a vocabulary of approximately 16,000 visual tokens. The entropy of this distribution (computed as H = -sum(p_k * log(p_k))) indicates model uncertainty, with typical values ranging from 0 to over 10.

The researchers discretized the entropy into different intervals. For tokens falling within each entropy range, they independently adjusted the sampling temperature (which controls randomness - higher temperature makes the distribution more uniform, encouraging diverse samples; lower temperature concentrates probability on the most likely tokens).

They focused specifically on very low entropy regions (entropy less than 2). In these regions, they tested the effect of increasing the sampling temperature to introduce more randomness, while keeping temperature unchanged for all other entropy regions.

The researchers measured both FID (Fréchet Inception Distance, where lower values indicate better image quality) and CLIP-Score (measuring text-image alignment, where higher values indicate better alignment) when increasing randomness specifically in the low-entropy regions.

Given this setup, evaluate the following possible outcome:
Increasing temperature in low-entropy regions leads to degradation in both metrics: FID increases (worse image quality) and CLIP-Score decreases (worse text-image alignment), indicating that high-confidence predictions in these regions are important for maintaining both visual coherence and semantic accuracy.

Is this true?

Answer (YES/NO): NO